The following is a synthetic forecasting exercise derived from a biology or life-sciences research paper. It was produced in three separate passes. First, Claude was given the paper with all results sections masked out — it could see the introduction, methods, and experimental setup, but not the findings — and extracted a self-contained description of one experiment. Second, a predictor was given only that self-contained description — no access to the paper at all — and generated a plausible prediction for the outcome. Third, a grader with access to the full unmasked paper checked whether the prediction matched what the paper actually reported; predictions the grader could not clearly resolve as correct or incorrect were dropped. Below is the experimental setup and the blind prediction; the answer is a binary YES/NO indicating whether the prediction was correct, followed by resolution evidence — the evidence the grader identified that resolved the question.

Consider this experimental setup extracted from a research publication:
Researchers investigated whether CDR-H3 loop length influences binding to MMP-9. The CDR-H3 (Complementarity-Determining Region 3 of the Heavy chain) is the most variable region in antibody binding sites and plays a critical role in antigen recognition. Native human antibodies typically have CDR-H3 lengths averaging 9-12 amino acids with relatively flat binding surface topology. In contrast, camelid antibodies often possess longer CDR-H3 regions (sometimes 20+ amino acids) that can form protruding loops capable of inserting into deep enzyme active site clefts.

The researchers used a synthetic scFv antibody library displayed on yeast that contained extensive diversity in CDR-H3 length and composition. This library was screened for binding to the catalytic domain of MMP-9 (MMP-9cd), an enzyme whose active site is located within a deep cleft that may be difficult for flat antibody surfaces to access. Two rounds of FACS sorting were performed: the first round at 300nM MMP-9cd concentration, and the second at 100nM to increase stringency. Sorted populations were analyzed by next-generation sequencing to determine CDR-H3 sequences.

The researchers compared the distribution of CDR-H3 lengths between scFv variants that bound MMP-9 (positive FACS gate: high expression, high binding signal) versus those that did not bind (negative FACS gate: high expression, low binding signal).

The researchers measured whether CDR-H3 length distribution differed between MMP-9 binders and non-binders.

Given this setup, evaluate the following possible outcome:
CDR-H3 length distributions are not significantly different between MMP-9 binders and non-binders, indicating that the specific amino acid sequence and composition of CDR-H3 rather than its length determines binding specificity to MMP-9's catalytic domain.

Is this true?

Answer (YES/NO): NO